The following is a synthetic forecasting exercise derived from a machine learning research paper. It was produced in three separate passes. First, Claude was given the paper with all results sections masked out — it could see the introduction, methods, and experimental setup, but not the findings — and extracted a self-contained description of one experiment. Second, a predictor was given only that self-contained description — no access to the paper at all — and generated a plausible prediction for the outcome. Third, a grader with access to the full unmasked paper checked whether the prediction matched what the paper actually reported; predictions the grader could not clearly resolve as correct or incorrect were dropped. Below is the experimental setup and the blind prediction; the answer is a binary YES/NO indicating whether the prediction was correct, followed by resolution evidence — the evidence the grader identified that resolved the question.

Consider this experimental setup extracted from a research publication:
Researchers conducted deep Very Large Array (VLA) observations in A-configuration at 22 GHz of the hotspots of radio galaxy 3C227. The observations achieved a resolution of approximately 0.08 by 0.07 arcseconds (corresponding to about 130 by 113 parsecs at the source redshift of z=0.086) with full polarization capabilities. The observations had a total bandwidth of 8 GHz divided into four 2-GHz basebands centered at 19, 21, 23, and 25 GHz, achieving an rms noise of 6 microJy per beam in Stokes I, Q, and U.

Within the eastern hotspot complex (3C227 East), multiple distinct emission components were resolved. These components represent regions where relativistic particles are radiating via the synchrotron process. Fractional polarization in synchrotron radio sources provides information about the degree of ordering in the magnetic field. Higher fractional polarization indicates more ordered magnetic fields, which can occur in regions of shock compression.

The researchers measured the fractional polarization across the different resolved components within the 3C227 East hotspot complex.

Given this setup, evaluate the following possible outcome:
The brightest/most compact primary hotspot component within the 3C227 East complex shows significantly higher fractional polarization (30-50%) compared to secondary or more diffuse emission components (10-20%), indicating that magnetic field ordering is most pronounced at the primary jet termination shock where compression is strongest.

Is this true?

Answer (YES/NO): NO